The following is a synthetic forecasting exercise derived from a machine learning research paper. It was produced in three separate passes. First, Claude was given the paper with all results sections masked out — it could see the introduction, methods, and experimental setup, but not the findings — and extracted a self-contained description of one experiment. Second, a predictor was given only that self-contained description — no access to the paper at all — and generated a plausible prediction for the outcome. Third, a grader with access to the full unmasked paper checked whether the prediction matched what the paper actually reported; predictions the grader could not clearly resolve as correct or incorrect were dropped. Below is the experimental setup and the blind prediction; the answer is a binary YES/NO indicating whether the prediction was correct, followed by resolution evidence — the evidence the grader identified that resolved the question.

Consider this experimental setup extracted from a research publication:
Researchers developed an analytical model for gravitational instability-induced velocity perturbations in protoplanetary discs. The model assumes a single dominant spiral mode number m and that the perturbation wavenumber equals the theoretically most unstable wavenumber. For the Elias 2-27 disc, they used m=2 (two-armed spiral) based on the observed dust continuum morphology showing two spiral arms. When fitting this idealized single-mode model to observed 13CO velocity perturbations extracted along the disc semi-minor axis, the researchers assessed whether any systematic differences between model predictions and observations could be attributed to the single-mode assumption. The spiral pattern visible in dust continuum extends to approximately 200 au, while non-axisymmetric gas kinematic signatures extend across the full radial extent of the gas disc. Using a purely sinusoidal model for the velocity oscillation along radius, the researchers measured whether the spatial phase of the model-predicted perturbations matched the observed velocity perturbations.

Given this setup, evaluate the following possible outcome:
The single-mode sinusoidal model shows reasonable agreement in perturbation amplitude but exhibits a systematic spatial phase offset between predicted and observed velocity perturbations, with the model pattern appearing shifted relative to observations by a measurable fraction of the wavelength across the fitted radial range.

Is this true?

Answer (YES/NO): YES